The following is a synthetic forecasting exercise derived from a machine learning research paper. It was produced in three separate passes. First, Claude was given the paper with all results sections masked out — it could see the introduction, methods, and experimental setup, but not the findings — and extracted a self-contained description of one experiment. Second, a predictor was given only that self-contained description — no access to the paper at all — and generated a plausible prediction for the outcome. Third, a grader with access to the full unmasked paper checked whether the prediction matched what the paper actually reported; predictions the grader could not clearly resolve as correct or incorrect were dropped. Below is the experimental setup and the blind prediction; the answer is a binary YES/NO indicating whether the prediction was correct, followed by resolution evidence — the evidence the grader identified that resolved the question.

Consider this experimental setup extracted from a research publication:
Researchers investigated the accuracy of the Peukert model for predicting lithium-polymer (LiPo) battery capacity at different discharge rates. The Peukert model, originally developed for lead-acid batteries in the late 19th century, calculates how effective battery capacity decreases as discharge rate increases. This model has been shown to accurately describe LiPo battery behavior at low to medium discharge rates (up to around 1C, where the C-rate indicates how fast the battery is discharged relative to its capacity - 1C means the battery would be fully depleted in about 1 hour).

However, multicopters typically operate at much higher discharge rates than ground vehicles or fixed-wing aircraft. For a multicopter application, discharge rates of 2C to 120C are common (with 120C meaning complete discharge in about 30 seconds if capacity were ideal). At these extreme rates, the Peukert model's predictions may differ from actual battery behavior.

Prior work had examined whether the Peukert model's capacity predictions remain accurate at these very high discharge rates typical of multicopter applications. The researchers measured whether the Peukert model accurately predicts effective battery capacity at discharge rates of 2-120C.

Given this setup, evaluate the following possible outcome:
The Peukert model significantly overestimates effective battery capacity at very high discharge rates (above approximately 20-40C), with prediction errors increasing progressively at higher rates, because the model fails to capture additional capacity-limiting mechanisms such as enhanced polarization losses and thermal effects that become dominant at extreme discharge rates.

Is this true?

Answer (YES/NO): NO